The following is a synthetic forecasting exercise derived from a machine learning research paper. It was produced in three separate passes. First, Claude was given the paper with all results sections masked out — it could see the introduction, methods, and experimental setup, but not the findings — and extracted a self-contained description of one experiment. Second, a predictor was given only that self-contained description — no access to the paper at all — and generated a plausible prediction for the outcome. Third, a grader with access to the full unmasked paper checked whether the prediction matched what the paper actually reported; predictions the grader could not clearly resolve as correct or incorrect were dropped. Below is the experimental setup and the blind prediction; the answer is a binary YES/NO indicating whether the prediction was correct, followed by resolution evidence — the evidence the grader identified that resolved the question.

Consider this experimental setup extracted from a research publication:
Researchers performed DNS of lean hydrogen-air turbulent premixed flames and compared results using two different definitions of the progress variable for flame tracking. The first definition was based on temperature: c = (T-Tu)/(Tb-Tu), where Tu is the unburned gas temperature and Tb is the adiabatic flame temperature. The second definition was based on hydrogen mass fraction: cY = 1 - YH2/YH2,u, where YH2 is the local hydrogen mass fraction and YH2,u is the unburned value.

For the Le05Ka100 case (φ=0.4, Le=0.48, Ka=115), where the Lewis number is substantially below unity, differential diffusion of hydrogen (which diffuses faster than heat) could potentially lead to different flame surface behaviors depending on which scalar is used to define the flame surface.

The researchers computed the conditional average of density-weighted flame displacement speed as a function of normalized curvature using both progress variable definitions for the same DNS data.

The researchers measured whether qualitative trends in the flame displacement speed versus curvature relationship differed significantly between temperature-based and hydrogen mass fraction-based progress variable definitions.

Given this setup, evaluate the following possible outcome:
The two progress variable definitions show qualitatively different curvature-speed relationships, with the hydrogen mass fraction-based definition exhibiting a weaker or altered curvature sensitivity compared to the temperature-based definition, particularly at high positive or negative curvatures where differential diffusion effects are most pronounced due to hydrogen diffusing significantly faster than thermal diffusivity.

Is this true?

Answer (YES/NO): NO